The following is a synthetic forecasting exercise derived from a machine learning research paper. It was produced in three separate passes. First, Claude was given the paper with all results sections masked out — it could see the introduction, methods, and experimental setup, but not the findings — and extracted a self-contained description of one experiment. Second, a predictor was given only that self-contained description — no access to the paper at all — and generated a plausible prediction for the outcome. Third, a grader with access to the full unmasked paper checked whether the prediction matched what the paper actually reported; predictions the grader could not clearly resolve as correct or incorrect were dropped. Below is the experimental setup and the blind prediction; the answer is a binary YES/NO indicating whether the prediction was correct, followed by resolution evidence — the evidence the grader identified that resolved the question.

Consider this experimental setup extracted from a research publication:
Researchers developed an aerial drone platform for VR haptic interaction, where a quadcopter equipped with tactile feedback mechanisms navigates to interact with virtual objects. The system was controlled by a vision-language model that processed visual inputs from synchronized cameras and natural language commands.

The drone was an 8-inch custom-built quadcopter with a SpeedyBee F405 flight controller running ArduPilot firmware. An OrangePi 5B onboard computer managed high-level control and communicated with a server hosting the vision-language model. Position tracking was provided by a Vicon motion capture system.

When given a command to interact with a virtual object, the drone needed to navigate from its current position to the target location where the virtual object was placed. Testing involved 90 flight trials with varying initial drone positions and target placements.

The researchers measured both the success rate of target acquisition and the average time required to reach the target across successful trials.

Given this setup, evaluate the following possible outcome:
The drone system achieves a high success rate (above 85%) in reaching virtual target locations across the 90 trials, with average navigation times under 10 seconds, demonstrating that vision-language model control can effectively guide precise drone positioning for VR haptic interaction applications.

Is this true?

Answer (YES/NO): NO